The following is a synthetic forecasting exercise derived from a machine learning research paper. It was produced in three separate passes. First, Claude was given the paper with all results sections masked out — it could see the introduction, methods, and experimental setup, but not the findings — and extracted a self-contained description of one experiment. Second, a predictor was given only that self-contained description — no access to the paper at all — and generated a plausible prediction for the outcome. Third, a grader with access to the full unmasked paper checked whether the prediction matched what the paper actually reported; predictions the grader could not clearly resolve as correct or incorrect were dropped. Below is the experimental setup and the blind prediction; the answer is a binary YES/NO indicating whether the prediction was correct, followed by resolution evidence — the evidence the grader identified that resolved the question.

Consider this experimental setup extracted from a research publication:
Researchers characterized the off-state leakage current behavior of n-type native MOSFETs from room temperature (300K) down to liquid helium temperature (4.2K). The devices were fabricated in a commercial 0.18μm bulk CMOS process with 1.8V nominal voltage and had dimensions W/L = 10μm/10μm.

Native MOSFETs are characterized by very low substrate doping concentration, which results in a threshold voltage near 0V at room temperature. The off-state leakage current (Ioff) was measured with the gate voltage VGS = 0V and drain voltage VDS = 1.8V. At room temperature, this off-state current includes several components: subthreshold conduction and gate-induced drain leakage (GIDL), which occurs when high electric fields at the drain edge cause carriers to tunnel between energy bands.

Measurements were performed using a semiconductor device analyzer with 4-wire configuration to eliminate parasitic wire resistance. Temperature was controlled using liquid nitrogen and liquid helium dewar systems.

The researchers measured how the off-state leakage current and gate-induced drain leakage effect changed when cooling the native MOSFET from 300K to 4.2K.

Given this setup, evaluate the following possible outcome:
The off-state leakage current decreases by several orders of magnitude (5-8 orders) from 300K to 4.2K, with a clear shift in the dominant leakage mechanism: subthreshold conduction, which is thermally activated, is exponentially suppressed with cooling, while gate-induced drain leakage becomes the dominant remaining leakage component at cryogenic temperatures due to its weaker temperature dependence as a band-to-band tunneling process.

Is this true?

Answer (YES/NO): NO